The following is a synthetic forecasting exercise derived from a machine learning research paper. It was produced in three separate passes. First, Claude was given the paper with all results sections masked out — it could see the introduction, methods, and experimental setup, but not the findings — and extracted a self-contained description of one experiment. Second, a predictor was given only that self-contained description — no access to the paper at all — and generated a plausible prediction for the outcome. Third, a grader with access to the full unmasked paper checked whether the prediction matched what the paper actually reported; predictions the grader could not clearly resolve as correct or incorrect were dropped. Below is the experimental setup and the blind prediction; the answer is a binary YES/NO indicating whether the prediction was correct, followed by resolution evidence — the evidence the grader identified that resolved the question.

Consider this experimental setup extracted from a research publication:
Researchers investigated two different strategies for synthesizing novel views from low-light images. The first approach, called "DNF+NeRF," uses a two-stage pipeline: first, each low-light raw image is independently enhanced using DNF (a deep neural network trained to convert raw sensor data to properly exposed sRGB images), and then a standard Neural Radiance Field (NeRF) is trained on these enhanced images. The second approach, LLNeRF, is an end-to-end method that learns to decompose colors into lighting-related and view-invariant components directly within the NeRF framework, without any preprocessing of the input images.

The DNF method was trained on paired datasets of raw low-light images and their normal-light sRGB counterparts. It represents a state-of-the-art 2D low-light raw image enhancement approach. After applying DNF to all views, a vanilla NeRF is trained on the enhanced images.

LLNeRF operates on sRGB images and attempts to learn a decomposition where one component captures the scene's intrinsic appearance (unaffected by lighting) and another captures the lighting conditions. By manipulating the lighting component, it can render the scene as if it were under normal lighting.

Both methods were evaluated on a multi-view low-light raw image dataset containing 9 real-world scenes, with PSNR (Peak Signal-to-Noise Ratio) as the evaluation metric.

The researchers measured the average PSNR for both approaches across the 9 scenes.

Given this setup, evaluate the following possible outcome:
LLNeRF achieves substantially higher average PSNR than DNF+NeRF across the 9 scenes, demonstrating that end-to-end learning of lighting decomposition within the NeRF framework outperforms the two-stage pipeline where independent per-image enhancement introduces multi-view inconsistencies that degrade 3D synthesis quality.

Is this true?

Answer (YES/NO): NO